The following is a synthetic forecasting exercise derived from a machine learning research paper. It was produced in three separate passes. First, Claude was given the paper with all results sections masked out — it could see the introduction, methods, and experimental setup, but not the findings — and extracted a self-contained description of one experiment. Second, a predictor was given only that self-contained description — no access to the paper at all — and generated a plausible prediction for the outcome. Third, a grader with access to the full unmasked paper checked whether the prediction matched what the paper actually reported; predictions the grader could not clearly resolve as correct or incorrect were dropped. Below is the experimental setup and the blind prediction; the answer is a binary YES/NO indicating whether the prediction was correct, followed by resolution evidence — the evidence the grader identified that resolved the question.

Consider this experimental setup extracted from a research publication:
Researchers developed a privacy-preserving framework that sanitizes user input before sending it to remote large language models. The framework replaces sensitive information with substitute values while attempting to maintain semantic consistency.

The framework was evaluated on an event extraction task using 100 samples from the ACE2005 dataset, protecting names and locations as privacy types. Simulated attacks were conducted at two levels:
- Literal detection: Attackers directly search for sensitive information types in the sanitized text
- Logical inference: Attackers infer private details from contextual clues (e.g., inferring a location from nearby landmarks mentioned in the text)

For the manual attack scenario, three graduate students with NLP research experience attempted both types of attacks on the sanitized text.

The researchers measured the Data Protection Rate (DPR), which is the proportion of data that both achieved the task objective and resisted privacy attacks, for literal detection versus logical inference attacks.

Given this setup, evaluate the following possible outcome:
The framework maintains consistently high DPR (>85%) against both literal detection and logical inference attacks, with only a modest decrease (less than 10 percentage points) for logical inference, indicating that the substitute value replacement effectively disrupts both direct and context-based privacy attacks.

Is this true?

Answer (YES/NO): YES